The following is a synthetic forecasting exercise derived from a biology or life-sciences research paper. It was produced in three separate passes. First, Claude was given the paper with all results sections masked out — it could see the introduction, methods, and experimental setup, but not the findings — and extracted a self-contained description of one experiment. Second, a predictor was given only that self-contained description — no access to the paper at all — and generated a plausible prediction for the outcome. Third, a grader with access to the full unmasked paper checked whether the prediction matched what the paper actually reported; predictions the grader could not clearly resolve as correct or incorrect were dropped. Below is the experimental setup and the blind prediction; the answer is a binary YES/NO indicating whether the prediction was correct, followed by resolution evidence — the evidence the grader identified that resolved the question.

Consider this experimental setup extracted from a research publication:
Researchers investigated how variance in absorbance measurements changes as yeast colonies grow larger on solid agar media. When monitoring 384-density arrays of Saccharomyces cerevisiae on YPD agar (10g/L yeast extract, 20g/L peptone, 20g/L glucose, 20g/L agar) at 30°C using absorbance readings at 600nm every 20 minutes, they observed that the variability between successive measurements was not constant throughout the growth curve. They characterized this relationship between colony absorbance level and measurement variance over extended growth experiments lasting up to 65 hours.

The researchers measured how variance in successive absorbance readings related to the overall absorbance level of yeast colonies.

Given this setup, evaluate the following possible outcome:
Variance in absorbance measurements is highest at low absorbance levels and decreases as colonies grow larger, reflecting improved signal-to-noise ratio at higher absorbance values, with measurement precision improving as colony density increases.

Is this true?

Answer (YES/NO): NO